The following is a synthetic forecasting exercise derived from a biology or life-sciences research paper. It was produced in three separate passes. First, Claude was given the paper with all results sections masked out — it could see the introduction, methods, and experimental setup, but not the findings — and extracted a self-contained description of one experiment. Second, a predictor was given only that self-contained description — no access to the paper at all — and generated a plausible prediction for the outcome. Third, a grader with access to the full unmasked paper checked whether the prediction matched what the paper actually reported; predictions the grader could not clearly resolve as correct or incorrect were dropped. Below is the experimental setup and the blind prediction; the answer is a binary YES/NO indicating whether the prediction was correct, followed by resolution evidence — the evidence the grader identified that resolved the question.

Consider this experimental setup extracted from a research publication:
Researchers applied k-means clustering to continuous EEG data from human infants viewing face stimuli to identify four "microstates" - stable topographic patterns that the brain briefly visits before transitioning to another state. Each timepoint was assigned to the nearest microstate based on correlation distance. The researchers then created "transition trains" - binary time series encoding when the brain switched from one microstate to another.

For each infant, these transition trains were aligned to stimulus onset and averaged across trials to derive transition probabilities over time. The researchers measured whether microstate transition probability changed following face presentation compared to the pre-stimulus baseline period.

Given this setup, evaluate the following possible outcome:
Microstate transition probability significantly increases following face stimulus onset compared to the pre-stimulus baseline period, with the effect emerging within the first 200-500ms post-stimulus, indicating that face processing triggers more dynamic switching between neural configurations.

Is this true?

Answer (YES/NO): NO